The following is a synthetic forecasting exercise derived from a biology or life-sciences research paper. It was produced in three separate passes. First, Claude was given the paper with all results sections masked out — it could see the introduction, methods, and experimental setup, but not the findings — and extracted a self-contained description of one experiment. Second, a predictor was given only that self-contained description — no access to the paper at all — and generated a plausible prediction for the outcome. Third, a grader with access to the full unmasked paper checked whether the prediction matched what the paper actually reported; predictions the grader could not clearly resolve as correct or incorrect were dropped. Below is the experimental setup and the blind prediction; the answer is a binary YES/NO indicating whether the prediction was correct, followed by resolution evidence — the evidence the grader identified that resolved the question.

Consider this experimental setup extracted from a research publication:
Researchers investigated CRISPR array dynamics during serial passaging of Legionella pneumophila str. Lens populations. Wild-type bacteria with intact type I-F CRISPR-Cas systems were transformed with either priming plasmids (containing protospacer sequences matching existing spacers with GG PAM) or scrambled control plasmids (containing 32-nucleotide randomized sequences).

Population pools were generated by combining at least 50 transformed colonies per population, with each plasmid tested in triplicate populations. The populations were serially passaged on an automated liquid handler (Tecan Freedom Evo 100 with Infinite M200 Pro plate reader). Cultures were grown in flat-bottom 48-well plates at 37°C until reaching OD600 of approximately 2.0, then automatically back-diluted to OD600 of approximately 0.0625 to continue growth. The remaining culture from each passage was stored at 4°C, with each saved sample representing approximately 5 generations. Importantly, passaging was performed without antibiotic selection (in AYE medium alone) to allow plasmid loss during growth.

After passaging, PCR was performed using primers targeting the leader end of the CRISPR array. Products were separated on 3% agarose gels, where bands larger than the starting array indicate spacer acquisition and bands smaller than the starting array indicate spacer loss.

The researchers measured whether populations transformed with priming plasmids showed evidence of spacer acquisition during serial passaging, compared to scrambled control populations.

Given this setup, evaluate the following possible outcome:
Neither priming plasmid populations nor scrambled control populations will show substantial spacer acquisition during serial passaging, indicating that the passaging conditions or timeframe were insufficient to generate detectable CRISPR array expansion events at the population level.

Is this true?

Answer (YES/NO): NO